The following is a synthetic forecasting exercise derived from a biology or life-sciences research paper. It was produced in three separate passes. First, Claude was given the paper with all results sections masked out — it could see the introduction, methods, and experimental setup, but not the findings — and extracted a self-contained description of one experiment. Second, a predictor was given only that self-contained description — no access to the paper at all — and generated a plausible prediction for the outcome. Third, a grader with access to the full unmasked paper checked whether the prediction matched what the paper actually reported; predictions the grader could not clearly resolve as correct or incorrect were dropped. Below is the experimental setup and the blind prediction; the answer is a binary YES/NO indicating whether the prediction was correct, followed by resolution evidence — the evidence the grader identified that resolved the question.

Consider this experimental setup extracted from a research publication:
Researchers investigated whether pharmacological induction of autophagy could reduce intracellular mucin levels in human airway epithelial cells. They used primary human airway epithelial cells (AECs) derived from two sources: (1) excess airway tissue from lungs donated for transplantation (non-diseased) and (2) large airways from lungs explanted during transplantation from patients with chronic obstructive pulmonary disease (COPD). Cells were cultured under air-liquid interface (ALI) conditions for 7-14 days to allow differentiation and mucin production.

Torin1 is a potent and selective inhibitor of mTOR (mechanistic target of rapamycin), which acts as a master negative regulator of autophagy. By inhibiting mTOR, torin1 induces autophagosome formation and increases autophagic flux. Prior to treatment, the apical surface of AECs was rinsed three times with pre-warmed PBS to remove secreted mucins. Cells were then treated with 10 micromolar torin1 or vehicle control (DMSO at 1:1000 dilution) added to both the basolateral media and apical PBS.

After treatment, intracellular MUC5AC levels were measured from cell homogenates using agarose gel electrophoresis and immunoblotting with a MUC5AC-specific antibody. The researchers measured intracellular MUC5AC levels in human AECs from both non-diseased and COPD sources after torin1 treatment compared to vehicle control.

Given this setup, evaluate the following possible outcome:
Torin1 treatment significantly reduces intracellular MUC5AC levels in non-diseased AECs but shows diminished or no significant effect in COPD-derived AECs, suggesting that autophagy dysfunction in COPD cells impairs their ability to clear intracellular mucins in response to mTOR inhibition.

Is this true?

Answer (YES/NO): NO